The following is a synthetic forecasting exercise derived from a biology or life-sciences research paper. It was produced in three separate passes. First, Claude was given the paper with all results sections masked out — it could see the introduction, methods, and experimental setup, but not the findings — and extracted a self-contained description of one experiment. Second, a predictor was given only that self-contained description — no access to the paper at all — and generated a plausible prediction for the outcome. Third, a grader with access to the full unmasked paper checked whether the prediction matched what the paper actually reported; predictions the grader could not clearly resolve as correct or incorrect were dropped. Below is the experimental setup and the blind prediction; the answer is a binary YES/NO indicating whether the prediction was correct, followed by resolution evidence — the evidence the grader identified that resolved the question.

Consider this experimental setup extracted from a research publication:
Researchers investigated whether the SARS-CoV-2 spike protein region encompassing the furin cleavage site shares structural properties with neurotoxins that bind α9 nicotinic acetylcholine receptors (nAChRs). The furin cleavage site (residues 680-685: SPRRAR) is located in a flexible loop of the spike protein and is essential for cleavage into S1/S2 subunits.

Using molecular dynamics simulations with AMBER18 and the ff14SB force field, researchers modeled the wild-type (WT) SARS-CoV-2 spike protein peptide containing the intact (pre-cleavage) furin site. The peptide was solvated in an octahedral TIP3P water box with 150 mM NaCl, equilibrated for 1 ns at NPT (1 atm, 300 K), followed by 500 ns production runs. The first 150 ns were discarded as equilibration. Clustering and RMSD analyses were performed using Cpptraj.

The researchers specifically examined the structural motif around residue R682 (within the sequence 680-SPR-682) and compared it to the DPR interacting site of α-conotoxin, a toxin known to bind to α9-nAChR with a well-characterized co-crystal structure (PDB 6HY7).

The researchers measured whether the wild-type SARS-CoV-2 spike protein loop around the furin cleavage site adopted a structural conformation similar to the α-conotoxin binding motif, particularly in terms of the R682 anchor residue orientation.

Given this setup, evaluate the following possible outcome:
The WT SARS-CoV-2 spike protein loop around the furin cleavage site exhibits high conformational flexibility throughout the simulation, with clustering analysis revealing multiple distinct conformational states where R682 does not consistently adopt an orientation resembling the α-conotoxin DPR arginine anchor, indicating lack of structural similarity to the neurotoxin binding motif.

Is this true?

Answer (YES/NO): NO